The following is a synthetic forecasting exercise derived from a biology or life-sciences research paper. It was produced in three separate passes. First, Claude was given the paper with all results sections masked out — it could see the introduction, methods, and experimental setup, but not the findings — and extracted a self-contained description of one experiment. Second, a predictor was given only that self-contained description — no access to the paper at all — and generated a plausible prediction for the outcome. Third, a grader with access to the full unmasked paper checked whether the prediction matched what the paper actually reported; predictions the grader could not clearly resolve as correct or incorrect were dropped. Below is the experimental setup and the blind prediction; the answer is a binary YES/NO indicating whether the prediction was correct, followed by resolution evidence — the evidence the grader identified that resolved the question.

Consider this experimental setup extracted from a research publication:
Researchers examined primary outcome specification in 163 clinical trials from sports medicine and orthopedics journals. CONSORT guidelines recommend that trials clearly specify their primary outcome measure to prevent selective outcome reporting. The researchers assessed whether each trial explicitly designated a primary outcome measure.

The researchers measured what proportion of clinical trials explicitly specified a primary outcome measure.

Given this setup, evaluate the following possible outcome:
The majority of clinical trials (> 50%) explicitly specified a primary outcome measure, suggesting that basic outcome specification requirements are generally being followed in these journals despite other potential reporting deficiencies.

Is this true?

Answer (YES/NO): NO